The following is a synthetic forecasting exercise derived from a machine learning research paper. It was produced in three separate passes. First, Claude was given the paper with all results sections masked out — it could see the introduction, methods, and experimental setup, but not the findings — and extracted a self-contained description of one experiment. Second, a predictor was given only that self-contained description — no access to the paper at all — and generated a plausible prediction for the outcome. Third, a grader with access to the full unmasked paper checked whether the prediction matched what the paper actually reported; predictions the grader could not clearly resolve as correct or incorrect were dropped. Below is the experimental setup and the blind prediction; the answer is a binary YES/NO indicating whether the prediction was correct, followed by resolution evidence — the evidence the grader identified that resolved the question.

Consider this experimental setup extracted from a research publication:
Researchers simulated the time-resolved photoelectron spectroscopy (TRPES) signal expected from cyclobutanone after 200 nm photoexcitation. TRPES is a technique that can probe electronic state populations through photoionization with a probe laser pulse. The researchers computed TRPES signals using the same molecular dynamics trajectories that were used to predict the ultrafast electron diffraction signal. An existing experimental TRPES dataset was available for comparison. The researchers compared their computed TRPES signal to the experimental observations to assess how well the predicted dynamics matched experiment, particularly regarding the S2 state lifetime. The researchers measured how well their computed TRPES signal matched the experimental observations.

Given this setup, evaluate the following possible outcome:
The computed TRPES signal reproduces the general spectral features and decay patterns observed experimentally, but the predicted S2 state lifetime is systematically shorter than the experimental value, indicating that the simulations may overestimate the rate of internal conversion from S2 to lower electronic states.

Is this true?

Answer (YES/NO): NO